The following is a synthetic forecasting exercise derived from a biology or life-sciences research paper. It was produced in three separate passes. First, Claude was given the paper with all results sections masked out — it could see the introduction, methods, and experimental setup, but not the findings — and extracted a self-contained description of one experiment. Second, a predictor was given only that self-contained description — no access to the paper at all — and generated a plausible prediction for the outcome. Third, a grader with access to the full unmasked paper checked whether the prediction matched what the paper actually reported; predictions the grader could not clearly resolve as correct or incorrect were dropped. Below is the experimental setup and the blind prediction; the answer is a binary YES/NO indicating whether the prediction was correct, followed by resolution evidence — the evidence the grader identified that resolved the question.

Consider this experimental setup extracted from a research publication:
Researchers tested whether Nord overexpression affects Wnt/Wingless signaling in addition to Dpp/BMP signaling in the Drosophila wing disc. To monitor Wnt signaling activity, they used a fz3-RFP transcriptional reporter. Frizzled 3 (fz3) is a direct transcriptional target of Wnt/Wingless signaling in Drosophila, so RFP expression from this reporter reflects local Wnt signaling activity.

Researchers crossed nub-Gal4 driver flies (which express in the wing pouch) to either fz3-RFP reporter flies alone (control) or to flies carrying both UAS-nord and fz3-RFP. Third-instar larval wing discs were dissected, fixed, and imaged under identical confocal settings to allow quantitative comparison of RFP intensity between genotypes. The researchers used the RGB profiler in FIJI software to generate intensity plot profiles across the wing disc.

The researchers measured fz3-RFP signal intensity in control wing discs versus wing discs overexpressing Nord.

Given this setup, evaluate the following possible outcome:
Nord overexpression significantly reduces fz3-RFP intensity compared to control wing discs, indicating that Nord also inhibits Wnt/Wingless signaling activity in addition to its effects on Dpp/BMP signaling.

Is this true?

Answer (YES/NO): YES